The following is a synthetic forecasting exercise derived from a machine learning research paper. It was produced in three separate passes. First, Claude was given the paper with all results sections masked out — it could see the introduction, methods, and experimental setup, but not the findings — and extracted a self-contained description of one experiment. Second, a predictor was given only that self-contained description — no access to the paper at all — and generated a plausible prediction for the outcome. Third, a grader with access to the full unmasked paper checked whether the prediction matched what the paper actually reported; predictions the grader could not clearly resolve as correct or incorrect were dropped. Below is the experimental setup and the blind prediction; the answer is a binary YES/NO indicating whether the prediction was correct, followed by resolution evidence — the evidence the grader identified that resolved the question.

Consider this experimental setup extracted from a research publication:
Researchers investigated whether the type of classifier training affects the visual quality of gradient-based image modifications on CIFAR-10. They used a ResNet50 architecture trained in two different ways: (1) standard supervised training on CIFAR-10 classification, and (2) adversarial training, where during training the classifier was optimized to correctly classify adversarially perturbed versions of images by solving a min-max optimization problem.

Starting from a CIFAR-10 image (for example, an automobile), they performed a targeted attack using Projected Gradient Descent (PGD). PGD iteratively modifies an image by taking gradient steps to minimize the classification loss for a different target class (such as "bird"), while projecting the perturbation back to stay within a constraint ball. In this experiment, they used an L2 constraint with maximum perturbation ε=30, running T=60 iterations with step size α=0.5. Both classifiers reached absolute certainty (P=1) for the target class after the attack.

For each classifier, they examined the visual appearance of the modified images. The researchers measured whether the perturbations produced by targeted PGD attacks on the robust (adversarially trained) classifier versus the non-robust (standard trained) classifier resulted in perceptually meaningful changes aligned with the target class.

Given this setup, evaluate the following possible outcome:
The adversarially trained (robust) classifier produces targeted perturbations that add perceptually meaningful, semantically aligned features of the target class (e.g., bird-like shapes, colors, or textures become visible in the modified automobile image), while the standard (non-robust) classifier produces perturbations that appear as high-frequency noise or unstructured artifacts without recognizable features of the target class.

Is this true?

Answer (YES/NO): NO